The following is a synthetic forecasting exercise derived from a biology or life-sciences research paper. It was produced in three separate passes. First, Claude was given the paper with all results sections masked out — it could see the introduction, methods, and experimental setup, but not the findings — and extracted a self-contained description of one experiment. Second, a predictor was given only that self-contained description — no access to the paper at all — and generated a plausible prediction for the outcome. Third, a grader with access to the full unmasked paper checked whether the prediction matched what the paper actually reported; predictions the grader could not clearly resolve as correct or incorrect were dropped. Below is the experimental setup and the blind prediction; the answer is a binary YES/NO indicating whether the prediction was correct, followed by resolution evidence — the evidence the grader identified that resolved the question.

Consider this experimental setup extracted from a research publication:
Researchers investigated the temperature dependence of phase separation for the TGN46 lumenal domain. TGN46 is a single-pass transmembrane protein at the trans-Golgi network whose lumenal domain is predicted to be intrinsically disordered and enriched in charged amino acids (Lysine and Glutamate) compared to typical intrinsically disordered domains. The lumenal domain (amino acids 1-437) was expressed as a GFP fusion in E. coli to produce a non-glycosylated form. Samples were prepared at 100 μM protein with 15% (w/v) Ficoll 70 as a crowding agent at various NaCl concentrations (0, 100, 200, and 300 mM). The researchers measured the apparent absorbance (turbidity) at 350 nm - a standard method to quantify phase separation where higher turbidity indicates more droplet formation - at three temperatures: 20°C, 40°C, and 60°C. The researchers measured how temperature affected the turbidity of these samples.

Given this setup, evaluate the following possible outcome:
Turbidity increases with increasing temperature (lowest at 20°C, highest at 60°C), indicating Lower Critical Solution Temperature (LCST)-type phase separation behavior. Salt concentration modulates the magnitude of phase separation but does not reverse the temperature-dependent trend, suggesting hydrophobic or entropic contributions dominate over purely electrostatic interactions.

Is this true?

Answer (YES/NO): YES